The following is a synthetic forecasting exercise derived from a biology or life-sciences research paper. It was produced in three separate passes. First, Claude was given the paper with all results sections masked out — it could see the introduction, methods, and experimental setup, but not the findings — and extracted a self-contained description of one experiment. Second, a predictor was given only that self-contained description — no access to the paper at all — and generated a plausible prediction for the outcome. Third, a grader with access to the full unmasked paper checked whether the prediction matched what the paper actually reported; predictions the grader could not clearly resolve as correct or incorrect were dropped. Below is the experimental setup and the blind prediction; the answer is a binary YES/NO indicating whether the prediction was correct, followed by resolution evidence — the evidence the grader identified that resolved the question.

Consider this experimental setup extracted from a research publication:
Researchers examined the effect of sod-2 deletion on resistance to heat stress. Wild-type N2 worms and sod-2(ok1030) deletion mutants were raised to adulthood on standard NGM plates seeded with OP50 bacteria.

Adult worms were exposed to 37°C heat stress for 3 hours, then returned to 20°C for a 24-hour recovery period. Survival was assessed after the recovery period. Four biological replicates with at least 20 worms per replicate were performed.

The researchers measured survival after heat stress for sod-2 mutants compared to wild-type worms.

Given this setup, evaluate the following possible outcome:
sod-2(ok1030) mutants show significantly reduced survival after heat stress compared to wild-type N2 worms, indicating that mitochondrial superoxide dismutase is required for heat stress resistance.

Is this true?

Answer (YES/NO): NO